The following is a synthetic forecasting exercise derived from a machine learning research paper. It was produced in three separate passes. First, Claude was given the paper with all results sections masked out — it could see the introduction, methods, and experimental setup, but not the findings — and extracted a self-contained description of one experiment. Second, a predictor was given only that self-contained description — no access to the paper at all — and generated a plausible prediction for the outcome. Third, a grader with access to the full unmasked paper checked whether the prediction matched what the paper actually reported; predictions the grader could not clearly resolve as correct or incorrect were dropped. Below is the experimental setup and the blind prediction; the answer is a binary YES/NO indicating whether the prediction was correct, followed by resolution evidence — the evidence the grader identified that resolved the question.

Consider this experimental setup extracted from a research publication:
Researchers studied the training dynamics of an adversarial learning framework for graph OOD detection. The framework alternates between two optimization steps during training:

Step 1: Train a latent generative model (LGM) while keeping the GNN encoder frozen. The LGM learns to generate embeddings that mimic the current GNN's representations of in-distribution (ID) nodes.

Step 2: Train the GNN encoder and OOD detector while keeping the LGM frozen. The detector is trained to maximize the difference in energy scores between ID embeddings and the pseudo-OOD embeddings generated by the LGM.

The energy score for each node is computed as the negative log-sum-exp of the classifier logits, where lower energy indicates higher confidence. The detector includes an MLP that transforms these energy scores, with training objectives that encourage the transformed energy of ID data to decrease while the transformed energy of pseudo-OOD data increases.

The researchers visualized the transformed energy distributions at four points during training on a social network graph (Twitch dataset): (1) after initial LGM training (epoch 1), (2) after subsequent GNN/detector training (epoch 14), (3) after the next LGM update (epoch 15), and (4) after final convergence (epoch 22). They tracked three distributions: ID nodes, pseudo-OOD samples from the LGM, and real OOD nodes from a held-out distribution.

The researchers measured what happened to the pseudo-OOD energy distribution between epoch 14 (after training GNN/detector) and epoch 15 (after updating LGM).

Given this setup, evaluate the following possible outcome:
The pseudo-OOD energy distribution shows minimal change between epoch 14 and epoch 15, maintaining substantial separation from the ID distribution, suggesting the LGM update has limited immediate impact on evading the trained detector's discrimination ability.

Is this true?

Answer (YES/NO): NO